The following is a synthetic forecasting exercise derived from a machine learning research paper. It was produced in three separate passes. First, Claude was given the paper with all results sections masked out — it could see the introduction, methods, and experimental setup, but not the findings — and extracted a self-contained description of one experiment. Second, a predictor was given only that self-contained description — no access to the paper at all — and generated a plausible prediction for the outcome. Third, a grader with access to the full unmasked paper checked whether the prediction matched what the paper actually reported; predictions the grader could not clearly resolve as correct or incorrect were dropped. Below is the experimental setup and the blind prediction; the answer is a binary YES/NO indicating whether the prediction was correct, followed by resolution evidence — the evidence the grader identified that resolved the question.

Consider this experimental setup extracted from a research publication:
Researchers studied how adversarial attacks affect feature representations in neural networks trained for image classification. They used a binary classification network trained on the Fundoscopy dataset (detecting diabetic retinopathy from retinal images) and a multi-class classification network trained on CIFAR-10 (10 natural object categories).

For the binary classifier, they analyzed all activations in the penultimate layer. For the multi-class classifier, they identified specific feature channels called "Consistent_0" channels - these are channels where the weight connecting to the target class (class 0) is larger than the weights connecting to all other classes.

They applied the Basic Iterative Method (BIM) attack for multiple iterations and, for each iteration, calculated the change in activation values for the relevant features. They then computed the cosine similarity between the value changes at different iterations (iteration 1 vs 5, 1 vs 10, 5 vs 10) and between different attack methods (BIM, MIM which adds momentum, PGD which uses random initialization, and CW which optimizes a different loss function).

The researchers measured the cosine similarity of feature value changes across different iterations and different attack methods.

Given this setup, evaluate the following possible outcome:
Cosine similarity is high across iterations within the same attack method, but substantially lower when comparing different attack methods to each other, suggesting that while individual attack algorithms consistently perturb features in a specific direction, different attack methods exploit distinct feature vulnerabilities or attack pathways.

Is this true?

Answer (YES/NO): NO